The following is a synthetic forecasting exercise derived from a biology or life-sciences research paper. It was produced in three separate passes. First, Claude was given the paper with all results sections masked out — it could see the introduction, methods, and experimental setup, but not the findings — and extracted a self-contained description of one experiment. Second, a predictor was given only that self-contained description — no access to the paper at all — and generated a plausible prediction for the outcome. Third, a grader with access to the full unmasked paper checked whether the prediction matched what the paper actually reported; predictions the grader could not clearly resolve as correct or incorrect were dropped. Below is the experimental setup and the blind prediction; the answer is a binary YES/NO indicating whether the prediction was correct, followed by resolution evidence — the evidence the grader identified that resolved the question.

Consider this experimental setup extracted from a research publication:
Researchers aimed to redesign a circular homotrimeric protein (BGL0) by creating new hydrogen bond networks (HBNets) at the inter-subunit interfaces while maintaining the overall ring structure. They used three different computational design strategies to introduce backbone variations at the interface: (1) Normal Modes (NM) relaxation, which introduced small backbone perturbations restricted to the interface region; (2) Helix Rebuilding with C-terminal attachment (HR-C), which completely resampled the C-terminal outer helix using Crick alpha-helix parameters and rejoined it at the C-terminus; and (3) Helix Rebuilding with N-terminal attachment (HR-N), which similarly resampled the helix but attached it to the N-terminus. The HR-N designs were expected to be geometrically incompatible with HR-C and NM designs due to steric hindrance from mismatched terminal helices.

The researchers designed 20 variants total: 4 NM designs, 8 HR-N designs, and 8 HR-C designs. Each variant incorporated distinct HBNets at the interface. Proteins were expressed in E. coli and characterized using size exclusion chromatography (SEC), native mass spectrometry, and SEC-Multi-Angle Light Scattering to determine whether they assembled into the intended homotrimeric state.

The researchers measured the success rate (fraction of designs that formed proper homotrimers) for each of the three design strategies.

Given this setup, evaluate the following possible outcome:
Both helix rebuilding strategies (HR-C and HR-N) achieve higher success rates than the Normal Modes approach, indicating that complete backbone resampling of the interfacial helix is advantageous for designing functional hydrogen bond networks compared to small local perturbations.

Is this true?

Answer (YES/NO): NO